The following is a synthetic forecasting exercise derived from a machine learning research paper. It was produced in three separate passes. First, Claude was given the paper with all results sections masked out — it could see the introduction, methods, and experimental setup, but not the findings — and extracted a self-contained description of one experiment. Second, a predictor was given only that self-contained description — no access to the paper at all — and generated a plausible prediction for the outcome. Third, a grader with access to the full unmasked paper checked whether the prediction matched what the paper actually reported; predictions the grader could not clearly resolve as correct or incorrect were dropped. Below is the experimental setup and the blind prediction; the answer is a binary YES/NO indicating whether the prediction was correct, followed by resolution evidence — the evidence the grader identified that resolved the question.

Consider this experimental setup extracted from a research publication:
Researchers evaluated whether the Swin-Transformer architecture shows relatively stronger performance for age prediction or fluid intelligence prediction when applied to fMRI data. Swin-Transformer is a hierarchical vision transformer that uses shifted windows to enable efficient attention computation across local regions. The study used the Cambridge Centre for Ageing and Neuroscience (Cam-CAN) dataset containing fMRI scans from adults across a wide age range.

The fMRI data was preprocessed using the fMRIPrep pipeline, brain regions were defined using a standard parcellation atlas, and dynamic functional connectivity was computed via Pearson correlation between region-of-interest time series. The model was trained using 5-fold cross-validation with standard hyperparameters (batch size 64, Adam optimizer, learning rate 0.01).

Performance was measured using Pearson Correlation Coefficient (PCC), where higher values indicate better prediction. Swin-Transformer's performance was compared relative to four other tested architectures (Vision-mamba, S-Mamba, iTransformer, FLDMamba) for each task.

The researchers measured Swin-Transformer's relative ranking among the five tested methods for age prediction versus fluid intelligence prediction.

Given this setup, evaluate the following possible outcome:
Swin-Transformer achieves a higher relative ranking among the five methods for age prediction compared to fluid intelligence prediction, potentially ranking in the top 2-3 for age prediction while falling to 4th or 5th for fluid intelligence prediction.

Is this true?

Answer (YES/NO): NO